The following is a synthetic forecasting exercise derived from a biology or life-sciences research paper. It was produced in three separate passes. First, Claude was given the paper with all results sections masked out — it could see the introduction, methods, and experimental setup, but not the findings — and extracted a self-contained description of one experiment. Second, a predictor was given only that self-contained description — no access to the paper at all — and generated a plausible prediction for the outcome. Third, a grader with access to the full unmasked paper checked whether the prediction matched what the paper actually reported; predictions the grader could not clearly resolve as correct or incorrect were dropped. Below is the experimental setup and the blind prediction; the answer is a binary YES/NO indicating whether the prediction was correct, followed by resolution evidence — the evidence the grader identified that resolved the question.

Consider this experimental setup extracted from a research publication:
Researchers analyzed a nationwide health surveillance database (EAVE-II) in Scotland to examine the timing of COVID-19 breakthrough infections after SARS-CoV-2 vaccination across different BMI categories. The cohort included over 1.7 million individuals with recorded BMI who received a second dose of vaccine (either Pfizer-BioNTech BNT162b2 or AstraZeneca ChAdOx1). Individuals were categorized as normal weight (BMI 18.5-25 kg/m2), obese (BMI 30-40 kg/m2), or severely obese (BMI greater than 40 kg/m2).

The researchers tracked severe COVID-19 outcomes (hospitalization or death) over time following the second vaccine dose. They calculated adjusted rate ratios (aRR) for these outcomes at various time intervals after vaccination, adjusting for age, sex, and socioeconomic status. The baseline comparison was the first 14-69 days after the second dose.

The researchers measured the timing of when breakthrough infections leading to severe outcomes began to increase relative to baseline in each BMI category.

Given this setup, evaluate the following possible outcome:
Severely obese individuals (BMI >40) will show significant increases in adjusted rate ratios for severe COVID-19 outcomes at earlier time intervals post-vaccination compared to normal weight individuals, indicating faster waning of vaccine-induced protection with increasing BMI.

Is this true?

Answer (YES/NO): YES